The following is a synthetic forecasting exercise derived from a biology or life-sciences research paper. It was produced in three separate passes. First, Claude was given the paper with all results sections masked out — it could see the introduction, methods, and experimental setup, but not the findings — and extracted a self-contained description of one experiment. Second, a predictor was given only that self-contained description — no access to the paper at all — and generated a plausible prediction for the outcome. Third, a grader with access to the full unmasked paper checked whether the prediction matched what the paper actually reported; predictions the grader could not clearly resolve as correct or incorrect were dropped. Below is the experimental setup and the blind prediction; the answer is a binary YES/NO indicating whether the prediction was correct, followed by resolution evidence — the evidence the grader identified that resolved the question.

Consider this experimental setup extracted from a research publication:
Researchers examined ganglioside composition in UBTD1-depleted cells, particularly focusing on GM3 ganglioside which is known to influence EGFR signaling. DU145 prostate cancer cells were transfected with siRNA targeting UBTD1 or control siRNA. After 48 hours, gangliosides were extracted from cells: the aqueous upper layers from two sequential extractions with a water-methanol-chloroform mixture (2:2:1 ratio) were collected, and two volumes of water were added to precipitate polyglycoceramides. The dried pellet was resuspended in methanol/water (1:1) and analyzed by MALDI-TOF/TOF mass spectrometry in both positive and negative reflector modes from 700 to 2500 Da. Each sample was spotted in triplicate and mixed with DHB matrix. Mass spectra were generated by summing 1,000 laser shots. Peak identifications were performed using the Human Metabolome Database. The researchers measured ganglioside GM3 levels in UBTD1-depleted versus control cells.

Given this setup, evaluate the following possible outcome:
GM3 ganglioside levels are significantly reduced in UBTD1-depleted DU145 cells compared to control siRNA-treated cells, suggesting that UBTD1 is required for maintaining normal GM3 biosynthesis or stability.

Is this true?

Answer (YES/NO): YES